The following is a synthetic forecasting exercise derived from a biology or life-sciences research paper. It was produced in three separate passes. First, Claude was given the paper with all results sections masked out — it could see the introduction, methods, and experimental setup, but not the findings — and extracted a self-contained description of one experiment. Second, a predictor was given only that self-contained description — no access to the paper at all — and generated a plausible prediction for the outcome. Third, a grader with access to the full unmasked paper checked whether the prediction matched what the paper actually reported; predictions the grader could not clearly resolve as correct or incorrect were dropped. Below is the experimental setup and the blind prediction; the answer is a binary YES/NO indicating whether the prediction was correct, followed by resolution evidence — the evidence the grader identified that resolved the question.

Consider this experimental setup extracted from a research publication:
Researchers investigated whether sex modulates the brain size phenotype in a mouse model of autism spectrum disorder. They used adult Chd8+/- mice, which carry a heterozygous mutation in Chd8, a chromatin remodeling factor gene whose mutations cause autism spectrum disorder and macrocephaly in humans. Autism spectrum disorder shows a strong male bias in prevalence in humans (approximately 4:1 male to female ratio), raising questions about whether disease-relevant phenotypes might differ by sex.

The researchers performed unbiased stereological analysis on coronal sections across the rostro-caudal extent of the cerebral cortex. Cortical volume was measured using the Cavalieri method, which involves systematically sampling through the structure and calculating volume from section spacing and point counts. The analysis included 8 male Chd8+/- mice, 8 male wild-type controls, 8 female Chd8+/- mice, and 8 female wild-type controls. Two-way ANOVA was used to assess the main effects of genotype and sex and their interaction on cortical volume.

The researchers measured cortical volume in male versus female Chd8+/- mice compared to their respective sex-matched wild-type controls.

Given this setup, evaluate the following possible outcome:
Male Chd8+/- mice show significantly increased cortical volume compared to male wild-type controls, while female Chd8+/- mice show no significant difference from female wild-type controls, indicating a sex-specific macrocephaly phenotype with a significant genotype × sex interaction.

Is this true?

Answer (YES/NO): NO